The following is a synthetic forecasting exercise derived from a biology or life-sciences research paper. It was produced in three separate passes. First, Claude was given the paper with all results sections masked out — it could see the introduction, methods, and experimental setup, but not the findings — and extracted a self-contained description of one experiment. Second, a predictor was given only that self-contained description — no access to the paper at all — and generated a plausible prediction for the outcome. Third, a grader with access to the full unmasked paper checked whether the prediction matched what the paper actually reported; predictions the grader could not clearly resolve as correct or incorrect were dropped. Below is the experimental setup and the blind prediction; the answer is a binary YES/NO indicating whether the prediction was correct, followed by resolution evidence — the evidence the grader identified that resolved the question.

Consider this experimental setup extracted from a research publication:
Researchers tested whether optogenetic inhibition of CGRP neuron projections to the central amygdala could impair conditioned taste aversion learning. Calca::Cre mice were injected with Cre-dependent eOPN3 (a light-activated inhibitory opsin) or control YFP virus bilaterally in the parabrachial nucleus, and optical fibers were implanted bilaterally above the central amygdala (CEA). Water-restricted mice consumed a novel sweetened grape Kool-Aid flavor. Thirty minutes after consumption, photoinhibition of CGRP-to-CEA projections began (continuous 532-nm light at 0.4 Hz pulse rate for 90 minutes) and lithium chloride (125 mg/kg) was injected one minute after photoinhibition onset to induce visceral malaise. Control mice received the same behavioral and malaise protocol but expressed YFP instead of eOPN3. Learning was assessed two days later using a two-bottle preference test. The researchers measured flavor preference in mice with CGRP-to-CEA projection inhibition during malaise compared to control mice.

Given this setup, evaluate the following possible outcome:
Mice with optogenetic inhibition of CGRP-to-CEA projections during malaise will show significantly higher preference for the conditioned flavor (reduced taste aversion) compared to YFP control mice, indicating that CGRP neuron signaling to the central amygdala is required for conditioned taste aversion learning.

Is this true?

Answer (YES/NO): YES